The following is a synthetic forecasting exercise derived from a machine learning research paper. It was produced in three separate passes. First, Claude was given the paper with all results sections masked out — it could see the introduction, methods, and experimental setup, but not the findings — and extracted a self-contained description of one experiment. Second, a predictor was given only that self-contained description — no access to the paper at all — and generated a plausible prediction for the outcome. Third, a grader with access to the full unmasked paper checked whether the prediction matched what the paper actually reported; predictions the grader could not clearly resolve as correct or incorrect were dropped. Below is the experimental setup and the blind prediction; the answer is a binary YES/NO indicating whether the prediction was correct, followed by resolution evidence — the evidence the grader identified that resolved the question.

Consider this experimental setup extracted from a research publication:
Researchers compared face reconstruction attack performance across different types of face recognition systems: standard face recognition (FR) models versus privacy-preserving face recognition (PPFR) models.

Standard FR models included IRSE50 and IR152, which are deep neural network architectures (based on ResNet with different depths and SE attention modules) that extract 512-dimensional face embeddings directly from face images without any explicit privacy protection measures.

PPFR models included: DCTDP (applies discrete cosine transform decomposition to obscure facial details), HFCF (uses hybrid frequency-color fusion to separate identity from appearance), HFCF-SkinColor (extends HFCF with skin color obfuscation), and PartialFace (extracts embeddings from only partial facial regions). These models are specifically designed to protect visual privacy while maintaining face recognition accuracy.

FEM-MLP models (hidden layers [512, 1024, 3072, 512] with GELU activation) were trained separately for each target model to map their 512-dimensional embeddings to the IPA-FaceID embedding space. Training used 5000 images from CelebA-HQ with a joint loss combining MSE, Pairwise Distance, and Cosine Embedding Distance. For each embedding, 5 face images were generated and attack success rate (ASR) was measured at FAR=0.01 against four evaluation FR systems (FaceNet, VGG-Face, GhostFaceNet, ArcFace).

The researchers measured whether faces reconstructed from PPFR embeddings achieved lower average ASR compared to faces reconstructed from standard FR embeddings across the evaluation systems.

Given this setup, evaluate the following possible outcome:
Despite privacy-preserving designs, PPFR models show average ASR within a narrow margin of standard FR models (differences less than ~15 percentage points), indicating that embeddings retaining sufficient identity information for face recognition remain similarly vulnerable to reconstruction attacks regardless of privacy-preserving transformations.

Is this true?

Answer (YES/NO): YES